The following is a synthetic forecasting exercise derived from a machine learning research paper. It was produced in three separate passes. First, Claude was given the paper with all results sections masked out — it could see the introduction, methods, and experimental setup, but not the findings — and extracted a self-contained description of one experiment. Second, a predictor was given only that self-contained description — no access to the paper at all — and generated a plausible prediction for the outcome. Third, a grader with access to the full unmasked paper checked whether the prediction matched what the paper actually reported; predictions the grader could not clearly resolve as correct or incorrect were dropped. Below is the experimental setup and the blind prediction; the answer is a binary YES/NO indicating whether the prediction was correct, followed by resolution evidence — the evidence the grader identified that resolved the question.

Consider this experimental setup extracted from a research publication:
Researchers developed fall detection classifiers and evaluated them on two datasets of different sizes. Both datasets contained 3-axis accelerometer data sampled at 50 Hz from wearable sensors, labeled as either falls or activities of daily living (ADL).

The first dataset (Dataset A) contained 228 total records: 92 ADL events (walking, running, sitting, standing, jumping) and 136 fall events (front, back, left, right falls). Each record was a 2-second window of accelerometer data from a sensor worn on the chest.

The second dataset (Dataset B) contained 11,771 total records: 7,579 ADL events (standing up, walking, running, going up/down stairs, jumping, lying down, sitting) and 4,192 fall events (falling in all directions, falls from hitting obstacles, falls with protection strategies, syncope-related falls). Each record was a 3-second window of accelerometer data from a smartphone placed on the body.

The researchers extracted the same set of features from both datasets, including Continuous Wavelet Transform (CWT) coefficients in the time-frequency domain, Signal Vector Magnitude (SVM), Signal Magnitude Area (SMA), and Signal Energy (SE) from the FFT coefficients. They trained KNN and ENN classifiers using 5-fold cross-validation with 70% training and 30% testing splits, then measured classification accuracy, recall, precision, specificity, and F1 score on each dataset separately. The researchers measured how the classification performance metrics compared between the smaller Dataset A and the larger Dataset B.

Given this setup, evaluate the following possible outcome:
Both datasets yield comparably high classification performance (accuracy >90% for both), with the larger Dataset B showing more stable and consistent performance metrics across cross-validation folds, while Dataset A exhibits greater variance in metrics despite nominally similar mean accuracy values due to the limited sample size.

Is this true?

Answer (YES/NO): NO